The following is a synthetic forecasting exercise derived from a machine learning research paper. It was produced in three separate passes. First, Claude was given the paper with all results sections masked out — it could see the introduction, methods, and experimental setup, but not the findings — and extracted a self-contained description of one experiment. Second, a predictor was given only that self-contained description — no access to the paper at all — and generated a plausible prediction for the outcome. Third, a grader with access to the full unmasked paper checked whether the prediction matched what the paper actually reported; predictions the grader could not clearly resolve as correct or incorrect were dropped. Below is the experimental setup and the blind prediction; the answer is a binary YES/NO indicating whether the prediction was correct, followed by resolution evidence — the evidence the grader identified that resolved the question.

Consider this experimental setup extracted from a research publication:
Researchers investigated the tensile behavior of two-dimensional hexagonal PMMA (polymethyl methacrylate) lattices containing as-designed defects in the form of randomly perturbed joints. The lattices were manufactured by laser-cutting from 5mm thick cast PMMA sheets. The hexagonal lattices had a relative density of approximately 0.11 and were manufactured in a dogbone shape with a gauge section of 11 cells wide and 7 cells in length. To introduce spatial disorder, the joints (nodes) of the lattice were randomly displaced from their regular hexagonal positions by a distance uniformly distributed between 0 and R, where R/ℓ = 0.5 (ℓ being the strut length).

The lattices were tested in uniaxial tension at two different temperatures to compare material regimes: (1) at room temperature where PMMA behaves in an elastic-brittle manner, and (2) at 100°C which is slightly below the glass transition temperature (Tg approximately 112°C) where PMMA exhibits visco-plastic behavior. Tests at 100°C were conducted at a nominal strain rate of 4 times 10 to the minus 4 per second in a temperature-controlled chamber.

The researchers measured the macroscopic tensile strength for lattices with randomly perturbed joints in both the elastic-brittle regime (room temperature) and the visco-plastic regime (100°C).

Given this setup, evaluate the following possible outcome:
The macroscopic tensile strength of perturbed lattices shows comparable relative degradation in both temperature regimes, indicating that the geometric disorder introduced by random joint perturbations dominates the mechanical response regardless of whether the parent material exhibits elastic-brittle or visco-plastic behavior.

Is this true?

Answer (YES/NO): NO